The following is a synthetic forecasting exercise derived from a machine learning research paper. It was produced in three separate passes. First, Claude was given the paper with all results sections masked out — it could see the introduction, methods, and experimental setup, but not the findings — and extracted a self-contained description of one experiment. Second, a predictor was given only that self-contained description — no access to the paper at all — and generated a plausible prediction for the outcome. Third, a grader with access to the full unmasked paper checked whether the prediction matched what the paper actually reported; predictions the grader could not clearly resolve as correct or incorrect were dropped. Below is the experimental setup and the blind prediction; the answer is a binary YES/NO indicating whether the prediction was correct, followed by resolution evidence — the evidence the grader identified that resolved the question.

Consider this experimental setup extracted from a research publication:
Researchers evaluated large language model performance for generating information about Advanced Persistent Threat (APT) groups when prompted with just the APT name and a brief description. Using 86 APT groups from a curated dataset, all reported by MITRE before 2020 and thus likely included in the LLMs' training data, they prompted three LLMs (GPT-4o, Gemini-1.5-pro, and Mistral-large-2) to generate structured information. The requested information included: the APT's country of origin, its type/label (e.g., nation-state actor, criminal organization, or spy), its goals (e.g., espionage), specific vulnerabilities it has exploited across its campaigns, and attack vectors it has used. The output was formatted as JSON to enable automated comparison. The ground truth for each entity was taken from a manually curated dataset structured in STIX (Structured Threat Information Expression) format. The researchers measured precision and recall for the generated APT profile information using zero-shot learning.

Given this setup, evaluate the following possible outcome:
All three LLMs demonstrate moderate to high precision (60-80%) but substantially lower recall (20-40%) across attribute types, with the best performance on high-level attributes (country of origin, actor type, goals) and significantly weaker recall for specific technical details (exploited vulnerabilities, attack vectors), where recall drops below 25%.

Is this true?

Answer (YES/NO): NO